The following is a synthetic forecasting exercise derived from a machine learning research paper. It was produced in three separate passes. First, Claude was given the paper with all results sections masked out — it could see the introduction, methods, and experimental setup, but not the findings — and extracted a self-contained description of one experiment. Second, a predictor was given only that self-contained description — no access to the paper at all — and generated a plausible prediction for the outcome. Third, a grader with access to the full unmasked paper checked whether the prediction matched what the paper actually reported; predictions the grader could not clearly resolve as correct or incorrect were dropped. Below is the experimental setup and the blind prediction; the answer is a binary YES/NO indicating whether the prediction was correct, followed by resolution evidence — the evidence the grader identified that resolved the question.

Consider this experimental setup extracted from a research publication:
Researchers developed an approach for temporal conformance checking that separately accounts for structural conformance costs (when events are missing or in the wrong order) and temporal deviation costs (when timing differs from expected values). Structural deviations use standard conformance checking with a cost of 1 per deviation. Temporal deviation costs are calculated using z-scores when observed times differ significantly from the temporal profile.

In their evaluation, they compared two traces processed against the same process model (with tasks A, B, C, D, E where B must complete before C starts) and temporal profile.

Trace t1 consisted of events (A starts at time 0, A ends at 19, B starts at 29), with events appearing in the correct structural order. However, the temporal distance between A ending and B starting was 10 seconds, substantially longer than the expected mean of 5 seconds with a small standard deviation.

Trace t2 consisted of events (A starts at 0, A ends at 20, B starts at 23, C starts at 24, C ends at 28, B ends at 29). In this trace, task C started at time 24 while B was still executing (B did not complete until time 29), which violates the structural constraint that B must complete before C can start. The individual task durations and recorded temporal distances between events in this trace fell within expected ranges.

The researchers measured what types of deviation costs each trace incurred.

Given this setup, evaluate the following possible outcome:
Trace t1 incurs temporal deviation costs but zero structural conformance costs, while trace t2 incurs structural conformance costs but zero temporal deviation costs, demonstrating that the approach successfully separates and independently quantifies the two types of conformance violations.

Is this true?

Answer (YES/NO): YES